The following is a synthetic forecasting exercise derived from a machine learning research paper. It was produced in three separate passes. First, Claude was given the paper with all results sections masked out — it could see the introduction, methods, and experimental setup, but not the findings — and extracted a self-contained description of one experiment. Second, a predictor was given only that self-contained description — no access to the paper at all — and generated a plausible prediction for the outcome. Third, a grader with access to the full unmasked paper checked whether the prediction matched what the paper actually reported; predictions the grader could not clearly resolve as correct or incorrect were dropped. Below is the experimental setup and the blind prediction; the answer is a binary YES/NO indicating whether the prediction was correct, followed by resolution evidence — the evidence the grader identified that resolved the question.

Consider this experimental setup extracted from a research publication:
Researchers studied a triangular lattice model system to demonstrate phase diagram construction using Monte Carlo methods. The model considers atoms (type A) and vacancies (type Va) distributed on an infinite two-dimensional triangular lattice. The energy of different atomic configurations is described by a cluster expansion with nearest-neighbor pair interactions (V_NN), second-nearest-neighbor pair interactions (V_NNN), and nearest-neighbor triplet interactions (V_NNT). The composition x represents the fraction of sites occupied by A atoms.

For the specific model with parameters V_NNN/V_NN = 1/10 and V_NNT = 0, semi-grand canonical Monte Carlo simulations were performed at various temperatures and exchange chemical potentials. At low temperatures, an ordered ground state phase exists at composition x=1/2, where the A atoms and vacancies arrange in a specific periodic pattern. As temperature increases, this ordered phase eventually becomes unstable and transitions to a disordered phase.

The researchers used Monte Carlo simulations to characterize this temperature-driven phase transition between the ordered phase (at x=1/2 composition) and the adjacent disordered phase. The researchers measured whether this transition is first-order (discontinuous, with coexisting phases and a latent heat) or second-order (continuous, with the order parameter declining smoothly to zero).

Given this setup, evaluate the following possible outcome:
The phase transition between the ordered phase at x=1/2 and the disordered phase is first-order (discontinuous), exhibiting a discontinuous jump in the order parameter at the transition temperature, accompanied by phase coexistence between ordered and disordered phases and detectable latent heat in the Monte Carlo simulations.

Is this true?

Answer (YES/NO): YES